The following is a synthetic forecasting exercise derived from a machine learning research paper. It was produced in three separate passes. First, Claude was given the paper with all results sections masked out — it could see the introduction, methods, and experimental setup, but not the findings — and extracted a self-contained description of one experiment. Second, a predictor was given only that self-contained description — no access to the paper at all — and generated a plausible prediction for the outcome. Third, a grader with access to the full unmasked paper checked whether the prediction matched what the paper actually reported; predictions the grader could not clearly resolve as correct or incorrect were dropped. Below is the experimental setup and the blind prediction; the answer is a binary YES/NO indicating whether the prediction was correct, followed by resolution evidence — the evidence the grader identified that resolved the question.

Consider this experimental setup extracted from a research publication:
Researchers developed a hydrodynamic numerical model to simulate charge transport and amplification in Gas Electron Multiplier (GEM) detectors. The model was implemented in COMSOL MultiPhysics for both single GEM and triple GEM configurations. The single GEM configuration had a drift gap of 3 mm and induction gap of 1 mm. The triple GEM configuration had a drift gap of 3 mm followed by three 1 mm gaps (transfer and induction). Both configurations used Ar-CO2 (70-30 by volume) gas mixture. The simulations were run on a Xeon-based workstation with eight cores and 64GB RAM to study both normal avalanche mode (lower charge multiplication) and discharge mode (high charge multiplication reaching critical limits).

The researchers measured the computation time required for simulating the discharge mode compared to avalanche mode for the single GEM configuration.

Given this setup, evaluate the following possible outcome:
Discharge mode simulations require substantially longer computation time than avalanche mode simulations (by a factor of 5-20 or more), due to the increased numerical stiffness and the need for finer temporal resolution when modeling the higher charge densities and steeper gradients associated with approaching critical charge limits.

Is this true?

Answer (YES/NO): YES